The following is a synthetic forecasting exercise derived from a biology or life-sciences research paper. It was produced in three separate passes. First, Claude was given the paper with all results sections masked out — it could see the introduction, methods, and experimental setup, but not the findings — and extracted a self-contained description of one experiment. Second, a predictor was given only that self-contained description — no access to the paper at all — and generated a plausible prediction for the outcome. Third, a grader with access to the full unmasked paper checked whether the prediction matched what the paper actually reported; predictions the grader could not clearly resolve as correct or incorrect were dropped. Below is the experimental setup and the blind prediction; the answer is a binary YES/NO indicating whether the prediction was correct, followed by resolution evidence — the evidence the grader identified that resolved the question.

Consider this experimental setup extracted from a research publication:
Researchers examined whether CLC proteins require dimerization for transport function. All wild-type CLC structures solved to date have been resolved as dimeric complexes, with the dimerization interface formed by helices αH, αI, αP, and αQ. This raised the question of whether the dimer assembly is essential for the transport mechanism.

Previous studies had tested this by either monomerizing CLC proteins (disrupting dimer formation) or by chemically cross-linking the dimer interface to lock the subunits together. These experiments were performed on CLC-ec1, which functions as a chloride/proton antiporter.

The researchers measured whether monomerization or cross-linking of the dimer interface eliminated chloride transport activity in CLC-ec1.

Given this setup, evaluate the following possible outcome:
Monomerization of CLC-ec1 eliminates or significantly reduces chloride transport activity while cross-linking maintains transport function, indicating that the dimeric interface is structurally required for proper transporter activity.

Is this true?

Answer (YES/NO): NO